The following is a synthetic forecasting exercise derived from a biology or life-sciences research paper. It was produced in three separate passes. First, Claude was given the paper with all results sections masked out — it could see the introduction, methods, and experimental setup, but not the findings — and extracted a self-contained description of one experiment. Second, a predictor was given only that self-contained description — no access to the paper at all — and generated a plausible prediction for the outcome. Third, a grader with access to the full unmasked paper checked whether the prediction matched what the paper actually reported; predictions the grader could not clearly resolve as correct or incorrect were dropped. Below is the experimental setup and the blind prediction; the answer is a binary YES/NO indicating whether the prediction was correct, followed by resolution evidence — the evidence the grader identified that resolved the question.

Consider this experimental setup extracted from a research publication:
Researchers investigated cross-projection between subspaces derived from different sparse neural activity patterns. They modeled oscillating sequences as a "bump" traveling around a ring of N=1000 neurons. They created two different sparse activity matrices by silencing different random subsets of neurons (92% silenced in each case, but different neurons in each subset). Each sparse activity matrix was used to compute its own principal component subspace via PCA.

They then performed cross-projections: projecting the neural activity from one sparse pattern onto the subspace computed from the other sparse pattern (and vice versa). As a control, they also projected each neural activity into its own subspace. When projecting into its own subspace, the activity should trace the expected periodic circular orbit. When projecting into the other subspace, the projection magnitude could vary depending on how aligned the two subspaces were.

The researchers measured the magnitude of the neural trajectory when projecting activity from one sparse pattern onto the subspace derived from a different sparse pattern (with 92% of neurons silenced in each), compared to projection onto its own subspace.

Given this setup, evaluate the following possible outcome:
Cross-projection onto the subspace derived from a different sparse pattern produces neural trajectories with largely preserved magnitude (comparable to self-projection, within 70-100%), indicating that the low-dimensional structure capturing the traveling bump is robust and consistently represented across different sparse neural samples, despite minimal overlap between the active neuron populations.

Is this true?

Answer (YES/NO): NO